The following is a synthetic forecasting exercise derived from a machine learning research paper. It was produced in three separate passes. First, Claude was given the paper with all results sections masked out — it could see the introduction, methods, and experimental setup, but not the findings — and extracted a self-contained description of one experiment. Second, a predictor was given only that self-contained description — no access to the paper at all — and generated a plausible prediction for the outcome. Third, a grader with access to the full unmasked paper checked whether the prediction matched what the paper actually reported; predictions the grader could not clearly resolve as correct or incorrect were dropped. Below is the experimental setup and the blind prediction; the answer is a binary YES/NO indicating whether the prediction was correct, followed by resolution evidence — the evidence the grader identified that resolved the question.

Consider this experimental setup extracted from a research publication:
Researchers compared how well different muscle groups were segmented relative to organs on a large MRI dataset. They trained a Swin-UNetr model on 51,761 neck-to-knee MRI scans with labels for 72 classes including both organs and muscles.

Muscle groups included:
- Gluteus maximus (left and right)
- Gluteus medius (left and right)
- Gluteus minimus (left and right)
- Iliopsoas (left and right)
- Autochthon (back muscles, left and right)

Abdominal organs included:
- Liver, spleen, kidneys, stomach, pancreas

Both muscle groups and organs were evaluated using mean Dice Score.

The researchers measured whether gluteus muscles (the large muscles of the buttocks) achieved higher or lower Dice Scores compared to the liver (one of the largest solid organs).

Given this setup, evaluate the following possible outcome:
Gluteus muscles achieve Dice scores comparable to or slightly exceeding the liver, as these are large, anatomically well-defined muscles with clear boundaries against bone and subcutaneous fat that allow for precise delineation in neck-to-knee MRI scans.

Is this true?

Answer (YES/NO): YES